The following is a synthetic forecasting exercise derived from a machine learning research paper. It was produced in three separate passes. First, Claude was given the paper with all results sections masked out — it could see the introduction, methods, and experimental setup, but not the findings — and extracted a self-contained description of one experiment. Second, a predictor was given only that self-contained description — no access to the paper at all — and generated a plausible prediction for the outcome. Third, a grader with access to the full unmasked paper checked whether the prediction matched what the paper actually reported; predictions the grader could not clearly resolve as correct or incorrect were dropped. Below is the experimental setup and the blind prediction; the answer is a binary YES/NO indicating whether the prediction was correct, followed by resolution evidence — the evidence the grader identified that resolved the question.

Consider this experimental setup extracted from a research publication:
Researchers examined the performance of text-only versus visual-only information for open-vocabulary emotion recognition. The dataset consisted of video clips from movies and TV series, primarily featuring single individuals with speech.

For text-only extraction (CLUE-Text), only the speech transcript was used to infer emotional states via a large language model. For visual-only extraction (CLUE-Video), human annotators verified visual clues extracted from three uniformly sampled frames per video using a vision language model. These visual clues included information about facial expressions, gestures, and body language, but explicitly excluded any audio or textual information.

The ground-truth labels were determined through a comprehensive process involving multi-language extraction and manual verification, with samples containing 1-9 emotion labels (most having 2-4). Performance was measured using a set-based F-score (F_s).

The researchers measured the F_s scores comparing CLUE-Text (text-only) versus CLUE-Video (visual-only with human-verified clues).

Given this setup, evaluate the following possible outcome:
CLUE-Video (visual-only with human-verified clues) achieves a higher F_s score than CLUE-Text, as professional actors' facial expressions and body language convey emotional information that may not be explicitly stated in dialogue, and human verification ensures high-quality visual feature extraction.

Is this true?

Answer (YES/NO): YES